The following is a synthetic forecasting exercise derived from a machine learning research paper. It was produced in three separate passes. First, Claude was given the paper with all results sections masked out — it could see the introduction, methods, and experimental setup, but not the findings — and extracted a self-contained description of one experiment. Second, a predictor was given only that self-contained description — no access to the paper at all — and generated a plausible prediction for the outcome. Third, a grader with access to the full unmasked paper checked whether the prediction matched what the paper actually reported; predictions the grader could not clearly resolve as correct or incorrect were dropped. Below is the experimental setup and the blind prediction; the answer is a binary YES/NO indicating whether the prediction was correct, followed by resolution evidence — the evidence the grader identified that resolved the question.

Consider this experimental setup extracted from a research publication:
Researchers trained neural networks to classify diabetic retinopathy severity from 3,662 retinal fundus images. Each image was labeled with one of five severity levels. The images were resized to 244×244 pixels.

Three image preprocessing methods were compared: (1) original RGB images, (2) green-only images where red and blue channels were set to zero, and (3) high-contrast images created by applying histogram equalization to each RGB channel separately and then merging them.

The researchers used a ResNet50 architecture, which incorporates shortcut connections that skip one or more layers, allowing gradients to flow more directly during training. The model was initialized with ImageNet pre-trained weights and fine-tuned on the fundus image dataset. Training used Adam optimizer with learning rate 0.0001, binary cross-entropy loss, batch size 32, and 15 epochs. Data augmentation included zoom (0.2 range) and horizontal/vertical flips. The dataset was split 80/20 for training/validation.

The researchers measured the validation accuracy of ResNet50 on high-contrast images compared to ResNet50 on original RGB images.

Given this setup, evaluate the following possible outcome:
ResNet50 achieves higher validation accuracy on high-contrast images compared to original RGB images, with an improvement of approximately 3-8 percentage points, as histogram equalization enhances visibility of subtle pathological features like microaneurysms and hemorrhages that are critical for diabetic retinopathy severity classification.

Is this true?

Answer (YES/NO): NO